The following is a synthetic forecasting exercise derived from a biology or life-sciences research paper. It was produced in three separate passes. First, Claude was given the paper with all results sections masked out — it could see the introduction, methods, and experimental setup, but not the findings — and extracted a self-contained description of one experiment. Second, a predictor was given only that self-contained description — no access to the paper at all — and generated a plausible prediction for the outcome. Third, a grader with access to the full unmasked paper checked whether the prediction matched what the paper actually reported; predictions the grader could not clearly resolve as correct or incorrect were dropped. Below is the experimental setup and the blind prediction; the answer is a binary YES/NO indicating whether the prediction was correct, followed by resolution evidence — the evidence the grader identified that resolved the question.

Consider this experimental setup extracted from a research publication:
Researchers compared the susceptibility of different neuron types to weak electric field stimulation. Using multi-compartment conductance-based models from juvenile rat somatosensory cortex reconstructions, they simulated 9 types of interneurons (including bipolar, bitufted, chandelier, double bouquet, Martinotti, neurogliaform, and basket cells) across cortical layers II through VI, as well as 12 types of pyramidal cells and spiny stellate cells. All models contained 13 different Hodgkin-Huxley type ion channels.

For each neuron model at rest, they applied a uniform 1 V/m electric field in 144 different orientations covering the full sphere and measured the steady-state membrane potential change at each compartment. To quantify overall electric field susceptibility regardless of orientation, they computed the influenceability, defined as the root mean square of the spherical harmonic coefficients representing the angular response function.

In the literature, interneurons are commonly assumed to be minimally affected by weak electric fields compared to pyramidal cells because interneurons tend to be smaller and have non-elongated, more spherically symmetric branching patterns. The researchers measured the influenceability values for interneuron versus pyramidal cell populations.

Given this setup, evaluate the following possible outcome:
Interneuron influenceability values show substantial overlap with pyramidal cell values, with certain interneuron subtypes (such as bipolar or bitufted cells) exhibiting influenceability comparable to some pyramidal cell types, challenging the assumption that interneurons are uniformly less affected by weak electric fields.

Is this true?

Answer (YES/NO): YES